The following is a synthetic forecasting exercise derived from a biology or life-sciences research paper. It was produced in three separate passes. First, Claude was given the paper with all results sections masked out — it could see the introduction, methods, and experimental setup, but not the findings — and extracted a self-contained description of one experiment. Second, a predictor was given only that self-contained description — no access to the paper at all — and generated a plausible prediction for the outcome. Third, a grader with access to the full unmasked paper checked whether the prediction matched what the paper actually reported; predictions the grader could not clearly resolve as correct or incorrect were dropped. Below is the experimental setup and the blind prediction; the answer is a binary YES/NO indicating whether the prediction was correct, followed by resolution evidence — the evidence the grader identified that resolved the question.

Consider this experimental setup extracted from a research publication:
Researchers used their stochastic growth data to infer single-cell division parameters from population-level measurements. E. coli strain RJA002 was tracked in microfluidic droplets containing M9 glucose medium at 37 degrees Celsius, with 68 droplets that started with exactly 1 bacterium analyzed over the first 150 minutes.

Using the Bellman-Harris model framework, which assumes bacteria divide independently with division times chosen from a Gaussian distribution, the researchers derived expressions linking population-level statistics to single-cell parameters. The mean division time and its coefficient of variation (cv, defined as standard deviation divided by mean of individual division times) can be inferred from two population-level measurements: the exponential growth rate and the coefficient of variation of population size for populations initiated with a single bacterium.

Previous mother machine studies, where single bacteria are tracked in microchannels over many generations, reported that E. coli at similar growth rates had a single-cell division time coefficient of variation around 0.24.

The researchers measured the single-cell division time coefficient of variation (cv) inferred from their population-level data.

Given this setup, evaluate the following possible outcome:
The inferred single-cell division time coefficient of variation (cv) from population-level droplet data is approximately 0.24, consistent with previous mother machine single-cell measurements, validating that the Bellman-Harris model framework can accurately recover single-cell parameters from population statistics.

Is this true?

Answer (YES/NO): NO